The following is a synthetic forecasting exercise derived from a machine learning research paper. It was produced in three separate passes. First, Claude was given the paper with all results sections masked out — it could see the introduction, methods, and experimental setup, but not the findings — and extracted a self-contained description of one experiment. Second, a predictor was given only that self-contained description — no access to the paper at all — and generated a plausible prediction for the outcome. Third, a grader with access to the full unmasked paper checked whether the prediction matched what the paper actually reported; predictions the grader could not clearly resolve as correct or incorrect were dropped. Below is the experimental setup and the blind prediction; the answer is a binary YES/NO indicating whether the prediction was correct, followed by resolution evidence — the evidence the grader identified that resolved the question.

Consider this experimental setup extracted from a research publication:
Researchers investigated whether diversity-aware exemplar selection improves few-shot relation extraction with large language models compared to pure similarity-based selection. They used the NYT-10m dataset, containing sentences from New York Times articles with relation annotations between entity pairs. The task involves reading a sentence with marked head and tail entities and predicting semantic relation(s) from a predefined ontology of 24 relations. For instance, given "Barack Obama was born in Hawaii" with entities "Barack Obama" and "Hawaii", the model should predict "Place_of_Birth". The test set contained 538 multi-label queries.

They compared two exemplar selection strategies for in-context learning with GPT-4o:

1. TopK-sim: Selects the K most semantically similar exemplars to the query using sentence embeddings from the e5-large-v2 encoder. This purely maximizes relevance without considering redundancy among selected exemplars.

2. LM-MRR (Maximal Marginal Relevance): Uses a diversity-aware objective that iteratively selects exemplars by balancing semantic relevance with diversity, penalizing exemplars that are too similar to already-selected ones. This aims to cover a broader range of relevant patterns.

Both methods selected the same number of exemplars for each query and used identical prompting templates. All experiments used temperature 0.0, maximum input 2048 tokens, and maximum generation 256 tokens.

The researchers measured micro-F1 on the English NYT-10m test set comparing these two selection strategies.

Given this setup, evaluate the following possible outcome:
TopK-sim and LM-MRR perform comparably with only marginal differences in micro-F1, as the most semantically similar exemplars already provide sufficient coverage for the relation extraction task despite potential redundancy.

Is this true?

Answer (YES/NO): YES